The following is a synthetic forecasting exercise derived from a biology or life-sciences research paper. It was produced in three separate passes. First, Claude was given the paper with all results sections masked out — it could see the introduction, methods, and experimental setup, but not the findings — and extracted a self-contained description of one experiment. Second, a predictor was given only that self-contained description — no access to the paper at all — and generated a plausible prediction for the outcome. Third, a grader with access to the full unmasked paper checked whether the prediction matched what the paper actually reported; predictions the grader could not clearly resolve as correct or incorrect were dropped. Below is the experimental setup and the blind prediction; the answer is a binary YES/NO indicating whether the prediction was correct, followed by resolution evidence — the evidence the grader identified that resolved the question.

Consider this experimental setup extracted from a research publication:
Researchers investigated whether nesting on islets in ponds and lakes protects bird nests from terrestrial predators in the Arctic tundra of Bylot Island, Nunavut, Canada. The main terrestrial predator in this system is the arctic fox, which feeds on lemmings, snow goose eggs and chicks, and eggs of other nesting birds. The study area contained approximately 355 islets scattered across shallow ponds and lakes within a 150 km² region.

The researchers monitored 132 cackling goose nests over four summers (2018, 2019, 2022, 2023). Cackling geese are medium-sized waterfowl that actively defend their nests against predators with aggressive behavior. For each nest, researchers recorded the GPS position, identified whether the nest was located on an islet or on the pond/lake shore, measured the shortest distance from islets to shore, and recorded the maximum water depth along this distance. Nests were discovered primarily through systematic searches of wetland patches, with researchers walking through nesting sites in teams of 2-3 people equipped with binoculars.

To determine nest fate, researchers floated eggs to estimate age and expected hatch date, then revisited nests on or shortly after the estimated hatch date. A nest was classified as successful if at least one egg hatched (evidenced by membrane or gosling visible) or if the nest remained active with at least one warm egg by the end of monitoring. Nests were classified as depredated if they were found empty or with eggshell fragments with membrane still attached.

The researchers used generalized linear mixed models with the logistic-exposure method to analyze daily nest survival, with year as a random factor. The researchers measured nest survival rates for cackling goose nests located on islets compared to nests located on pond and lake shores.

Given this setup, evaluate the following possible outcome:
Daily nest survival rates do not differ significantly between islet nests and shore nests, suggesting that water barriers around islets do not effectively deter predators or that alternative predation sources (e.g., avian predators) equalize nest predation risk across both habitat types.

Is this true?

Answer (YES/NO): NO